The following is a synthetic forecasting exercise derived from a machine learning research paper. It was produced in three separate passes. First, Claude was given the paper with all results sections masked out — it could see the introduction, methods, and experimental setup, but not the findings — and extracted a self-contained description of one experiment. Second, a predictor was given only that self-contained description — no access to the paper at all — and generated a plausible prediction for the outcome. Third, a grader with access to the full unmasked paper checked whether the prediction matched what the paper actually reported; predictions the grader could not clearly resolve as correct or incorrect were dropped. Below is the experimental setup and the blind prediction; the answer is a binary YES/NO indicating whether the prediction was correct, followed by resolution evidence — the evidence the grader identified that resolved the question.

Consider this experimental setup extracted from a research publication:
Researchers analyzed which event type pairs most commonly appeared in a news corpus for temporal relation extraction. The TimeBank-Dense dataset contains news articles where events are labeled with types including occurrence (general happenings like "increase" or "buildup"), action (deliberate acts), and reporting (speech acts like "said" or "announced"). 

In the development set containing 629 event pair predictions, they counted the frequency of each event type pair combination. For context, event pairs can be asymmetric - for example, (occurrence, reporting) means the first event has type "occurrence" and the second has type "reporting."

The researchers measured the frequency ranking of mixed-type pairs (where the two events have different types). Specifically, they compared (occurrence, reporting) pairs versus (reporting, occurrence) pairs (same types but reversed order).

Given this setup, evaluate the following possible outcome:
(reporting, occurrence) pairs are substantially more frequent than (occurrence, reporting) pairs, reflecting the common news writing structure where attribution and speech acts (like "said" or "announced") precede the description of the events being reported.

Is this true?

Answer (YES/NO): NO